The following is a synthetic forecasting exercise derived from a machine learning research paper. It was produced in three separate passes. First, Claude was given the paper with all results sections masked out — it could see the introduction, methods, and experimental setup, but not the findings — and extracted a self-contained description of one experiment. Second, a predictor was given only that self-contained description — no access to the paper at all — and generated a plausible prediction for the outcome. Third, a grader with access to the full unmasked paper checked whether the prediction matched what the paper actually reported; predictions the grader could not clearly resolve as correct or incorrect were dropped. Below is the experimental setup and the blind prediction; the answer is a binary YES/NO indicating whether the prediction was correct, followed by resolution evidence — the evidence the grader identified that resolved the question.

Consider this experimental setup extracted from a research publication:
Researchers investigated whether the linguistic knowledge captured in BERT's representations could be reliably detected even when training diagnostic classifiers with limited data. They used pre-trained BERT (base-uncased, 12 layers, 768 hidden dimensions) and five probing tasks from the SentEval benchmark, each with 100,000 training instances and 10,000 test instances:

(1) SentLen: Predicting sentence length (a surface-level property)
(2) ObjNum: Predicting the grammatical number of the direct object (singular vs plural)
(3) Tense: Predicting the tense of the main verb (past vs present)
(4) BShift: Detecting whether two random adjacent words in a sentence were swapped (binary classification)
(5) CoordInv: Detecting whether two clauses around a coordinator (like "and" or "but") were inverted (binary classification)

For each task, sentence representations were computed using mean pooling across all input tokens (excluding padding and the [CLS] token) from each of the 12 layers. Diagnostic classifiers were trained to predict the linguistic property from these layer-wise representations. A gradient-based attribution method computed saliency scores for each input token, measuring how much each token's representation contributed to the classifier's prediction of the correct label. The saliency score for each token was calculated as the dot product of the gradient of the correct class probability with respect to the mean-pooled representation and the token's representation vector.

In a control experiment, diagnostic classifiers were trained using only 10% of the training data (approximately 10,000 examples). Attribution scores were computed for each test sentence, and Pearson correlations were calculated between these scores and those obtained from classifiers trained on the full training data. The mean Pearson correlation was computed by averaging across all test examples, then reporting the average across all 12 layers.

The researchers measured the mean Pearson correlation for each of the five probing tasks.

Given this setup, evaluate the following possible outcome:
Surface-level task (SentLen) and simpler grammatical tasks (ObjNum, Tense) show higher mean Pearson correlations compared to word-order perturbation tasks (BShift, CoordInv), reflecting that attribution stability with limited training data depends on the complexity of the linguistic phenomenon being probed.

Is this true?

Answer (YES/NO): NO